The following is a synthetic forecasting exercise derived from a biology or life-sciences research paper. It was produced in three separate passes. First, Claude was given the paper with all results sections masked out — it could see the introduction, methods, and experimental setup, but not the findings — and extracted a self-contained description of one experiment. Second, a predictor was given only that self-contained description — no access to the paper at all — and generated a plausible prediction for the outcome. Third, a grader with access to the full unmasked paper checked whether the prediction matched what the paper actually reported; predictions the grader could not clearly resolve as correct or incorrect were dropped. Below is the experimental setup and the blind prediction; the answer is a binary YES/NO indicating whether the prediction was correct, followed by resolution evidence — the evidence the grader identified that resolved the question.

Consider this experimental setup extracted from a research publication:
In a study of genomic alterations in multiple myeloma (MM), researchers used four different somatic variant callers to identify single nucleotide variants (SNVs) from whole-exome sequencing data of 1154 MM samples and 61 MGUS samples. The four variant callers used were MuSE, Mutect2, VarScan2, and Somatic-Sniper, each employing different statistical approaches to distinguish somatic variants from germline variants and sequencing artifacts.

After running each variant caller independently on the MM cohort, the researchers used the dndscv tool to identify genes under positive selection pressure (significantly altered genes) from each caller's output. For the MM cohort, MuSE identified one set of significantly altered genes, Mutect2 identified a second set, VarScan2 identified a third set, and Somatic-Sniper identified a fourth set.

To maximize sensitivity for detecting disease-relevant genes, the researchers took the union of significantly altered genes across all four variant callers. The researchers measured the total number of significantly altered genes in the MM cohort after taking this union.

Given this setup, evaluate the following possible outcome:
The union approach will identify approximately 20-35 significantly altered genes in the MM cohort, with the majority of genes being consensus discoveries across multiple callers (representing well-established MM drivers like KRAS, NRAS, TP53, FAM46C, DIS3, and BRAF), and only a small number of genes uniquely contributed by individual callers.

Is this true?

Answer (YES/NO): NO